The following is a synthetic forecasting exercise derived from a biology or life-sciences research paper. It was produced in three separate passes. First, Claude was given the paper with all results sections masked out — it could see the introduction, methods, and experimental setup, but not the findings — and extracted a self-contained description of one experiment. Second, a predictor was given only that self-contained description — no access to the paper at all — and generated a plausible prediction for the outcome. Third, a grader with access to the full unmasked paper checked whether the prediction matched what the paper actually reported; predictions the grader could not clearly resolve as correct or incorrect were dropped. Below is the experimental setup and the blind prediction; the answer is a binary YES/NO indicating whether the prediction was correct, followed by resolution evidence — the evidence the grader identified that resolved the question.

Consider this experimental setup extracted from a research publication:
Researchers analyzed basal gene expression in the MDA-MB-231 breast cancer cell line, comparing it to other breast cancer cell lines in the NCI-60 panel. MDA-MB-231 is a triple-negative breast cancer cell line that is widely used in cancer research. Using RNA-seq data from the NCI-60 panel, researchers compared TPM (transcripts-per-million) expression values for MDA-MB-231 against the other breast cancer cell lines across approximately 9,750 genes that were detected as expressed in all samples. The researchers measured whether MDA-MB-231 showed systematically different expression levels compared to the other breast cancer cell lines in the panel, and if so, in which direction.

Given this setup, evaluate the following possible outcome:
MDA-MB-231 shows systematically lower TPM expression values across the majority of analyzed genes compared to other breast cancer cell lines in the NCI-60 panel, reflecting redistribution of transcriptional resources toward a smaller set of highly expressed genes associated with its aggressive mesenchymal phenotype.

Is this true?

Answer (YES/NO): YES